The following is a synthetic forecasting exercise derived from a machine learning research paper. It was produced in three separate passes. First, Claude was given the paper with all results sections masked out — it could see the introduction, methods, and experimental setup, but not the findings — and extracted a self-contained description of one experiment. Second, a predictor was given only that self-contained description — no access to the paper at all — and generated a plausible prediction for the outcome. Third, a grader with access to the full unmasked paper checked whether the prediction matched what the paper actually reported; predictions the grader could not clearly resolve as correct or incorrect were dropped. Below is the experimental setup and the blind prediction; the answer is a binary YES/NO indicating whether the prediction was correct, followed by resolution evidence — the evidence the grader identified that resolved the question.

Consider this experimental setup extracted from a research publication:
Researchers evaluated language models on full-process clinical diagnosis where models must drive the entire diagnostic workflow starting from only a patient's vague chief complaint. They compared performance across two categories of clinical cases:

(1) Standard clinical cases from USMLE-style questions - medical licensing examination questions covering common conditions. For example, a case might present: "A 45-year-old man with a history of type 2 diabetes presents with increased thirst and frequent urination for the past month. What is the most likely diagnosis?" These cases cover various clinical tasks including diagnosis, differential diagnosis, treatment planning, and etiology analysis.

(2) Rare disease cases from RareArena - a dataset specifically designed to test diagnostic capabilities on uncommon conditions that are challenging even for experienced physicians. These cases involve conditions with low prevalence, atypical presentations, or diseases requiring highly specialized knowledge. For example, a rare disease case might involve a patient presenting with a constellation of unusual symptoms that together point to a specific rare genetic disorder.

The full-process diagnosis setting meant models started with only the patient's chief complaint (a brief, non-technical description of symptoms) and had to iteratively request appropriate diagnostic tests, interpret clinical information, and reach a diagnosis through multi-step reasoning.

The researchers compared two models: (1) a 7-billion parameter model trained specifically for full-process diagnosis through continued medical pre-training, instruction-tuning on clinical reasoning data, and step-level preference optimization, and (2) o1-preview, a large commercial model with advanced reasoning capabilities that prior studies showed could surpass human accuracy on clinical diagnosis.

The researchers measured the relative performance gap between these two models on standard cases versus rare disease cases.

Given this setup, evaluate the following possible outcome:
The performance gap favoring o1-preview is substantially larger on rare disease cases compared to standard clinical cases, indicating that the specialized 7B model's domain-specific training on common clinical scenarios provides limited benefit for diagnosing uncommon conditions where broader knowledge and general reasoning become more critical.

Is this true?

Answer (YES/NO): NO